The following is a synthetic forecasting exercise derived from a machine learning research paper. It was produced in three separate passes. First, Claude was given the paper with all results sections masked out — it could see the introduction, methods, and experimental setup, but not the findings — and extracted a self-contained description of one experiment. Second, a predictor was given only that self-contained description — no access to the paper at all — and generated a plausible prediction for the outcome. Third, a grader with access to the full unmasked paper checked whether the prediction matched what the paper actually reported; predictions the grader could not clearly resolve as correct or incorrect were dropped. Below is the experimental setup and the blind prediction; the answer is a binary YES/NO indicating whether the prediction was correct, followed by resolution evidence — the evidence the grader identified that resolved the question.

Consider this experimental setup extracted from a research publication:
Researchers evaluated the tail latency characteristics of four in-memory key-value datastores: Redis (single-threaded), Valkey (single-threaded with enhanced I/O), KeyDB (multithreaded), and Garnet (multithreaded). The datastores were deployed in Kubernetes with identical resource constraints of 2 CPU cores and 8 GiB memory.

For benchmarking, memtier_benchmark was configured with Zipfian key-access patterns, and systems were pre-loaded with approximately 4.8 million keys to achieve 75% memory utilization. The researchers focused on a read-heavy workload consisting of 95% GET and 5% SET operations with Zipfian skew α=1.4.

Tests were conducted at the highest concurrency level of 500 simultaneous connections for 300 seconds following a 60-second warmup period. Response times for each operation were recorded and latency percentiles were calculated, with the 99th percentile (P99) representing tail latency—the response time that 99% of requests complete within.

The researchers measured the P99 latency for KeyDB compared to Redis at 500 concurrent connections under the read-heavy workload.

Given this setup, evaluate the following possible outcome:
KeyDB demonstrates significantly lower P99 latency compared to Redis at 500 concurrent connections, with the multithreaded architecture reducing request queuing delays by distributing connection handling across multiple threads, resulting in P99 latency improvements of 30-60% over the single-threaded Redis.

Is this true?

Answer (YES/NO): NO